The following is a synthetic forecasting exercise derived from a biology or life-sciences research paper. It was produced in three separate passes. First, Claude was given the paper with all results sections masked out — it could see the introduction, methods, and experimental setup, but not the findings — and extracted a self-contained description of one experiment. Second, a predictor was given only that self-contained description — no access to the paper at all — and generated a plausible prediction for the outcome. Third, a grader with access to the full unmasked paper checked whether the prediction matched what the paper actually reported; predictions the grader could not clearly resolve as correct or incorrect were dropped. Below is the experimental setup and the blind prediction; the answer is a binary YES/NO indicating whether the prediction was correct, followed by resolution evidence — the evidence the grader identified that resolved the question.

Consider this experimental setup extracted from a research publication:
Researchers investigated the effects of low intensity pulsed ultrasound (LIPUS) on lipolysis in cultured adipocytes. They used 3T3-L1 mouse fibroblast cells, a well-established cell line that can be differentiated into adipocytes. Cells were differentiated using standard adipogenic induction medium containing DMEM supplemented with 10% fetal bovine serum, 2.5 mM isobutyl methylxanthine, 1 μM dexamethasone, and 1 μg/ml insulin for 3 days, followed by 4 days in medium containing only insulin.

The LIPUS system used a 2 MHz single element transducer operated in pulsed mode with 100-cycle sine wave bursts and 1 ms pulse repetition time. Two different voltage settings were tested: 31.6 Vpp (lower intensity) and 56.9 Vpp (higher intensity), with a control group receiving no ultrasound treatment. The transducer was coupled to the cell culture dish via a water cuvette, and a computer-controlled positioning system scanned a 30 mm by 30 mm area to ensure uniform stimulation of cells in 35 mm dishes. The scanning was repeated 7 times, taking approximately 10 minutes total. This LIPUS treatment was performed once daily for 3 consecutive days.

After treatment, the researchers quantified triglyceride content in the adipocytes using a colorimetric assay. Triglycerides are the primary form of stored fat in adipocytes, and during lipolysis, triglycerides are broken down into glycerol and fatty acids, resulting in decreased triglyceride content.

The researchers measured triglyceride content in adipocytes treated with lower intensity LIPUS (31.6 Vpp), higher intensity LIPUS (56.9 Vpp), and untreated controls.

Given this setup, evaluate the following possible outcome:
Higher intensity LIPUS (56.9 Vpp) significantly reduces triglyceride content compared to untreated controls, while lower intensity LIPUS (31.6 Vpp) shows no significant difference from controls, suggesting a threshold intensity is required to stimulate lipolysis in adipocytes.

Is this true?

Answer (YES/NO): YES